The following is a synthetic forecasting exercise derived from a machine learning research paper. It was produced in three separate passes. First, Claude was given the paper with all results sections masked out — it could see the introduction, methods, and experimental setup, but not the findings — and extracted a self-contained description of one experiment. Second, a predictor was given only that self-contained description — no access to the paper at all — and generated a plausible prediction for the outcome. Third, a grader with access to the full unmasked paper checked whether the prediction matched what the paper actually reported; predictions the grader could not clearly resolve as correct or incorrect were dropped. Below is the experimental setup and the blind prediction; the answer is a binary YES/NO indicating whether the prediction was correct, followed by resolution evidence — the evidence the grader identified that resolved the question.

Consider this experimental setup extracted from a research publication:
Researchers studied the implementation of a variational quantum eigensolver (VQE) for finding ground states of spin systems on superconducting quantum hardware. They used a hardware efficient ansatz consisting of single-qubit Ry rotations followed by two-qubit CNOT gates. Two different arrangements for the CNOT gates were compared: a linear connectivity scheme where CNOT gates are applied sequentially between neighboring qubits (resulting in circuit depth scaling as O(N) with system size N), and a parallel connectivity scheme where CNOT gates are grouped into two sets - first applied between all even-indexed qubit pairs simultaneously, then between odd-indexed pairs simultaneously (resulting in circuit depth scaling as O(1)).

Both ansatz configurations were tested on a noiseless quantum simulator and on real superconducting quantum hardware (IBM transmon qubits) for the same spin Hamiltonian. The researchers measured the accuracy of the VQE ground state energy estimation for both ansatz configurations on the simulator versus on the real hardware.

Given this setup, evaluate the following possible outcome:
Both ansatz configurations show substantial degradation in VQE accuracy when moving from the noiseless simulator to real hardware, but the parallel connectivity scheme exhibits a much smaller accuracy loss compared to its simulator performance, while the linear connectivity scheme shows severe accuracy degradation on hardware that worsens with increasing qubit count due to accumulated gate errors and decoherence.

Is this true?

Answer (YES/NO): NO